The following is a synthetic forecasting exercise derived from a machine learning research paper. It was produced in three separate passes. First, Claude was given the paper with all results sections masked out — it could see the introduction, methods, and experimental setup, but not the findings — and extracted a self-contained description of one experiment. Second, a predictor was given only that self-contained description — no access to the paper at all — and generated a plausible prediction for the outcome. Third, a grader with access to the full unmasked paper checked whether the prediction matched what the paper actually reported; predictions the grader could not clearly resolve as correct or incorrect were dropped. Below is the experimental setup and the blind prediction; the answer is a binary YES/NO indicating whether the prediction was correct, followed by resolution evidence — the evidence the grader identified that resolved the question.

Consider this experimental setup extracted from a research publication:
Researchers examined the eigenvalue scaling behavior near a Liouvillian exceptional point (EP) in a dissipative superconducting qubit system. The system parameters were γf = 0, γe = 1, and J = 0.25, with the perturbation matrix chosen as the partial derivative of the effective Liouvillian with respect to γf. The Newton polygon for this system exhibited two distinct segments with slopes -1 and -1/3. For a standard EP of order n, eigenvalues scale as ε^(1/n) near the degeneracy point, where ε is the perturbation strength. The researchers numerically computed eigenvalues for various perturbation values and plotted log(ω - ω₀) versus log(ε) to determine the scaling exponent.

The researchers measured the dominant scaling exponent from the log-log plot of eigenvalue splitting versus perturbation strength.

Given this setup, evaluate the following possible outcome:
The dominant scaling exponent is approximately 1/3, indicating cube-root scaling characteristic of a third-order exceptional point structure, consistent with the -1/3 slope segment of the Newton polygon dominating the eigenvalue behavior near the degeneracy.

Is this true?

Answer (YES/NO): YES